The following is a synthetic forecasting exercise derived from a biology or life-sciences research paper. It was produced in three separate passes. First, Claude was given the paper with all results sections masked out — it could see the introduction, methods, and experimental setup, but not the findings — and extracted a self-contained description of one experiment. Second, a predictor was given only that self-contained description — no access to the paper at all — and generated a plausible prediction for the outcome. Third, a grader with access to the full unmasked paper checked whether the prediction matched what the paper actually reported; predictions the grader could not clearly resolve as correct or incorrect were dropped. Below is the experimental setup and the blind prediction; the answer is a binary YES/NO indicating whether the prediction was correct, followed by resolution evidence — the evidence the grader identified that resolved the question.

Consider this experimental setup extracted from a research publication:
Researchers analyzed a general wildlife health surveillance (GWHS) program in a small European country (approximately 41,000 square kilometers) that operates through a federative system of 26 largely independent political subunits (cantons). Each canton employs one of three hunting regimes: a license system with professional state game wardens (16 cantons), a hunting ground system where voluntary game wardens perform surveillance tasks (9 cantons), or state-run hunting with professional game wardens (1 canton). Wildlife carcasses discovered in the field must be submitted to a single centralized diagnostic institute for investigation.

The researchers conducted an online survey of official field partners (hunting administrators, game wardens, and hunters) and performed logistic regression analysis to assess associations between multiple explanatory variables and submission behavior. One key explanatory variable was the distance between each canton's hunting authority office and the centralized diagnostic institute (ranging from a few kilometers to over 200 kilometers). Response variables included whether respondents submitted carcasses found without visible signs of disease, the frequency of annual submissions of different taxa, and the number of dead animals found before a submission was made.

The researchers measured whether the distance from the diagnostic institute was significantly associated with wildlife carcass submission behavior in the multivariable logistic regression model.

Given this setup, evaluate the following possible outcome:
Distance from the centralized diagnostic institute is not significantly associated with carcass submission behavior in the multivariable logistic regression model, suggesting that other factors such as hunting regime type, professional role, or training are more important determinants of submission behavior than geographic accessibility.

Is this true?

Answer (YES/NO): YES